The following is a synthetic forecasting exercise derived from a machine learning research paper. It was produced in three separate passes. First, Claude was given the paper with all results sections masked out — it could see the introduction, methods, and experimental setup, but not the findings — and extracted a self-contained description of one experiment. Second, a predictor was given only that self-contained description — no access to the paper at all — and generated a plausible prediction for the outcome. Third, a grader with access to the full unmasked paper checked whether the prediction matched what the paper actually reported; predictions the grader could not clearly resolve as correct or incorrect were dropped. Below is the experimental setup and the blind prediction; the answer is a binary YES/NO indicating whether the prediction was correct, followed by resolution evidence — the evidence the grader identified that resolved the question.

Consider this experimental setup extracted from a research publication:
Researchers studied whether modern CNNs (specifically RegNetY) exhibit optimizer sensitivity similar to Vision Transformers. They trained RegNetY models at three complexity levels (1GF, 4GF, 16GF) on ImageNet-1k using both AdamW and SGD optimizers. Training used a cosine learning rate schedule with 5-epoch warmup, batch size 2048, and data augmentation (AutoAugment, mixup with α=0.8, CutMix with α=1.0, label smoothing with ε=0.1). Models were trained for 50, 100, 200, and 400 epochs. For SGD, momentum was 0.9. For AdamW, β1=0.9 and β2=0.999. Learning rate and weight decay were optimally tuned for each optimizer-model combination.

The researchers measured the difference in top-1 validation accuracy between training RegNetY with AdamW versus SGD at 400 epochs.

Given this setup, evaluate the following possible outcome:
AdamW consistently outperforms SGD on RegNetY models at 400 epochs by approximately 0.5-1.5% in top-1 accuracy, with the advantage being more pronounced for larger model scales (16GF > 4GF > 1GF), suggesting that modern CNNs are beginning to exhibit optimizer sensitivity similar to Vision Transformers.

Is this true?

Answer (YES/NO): NO